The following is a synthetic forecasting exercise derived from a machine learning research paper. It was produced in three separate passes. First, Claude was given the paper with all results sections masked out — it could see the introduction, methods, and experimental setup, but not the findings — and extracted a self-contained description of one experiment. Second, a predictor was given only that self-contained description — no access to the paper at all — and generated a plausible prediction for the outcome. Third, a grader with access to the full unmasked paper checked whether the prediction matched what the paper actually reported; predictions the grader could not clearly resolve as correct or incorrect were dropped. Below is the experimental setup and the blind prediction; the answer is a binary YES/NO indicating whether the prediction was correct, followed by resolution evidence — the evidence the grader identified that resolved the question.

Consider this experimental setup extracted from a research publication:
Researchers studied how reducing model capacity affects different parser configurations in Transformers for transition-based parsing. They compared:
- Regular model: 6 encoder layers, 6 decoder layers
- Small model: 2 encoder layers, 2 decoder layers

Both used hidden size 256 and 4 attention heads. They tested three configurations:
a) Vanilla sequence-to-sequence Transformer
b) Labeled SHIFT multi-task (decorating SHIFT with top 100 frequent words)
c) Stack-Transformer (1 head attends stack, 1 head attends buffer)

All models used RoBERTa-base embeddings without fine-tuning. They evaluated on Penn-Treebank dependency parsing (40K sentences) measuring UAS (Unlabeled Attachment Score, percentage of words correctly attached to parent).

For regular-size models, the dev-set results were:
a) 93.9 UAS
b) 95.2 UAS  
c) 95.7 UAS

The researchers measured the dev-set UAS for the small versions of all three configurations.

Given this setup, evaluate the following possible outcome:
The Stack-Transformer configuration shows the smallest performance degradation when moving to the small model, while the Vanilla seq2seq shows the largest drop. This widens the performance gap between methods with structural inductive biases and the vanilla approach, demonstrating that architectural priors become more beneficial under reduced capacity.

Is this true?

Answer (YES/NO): YES